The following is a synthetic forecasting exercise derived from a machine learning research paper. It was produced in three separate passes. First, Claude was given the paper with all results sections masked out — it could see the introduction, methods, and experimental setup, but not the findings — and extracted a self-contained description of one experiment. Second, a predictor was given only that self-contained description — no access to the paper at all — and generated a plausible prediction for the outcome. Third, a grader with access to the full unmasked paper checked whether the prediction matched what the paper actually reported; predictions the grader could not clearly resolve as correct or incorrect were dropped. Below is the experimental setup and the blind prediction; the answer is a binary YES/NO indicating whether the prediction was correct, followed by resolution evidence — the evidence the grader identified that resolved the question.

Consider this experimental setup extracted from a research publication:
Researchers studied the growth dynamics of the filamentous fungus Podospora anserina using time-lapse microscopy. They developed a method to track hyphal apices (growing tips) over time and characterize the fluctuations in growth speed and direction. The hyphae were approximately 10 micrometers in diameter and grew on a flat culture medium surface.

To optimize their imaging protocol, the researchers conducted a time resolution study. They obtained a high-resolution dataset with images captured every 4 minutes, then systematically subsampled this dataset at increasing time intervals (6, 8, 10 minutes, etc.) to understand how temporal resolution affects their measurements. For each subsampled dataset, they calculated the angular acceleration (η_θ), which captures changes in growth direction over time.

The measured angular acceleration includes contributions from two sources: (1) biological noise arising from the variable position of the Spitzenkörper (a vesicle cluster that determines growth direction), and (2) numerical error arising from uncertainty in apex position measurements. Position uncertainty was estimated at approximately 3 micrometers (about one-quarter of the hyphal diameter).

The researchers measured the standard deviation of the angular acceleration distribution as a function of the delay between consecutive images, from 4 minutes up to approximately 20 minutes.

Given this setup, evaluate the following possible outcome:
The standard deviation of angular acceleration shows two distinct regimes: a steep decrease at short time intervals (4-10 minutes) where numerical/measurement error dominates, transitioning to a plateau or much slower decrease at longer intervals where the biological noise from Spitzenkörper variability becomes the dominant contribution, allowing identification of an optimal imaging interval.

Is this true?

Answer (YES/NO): YES